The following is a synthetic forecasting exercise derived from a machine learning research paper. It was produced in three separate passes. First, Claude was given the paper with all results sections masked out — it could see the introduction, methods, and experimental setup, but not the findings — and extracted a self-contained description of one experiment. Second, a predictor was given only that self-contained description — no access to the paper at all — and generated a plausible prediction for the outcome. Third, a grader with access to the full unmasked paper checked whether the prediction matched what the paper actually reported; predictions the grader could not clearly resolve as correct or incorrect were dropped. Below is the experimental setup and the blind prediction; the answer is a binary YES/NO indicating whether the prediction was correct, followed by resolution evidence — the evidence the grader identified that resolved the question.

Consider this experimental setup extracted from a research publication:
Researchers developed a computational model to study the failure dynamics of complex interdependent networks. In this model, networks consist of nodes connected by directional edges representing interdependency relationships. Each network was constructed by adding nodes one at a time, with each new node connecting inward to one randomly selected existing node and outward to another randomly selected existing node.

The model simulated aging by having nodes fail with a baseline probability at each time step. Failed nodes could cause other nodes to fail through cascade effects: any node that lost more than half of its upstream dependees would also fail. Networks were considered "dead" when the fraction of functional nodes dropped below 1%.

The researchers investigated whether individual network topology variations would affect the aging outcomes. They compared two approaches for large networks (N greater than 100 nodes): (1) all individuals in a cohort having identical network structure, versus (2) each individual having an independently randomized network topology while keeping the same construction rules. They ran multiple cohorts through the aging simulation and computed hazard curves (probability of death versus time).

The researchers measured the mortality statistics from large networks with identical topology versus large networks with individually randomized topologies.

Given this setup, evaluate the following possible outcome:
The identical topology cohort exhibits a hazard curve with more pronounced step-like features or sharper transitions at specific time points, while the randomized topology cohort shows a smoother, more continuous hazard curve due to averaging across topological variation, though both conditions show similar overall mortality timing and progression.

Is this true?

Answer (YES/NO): NO